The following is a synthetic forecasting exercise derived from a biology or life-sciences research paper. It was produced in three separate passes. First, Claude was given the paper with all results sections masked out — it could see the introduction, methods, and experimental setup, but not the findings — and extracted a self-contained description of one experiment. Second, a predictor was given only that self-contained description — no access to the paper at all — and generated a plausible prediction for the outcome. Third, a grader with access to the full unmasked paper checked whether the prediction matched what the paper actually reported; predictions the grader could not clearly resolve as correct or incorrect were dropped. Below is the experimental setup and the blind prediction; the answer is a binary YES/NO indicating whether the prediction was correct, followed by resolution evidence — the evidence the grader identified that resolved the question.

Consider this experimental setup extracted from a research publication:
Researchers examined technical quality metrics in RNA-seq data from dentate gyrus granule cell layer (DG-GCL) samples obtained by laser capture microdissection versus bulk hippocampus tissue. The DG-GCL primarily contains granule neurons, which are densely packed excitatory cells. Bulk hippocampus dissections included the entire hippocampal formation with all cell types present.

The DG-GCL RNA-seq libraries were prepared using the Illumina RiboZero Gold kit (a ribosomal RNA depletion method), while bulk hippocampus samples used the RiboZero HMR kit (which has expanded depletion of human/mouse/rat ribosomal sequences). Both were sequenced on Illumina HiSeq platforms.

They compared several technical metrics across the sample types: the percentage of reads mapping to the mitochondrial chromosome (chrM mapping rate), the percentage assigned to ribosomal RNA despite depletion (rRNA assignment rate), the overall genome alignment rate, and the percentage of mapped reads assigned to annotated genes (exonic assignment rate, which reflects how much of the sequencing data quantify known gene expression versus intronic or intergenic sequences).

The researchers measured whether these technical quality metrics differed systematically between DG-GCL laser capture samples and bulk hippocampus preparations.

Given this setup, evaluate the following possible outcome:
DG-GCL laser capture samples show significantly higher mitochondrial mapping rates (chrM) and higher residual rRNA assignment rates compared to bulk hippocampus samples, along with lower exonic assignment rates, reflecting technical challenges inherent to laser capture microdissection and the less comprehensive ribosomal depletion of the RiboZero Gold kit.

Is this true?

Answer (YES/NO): NO